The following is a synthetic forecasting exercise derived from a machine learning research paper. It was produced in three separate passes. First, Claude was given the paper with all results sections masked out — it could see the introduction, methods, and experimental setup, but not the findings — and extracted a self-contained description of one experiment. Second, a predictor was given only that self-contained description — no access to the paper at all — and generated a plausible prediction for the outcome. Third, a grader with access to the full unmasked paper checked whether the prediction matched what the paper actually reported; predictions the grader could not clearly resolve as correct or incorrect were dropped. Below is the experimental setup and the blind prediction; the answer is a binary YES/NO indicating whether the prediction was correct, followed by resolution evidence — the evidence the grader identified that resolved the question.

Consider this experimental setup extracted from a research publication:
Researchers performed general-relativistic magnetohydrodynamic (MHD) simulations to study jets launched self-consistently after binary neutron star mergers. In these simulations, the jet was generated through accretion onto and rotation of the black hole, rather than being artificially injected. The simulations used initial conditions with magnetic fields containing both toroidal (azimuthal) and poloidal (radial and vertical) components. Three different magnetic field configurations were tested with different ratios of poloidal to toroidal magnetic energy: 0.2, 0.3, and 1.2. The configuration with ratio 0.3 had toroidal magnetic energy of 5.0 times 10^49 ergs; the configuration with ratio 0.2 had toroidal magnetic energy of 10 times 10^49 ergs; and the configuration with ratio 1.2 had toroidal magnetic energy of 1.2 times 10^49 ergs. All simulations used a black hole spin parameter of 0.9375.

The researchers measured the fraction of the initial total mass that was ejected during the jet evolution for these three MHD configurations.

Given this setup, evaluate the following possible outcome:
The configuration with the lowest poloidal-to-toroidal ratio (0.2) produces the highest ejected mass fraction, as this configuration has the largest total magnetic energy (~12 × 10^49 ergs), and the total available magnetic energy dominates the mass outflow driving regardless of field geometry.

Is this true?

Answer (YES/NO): YES